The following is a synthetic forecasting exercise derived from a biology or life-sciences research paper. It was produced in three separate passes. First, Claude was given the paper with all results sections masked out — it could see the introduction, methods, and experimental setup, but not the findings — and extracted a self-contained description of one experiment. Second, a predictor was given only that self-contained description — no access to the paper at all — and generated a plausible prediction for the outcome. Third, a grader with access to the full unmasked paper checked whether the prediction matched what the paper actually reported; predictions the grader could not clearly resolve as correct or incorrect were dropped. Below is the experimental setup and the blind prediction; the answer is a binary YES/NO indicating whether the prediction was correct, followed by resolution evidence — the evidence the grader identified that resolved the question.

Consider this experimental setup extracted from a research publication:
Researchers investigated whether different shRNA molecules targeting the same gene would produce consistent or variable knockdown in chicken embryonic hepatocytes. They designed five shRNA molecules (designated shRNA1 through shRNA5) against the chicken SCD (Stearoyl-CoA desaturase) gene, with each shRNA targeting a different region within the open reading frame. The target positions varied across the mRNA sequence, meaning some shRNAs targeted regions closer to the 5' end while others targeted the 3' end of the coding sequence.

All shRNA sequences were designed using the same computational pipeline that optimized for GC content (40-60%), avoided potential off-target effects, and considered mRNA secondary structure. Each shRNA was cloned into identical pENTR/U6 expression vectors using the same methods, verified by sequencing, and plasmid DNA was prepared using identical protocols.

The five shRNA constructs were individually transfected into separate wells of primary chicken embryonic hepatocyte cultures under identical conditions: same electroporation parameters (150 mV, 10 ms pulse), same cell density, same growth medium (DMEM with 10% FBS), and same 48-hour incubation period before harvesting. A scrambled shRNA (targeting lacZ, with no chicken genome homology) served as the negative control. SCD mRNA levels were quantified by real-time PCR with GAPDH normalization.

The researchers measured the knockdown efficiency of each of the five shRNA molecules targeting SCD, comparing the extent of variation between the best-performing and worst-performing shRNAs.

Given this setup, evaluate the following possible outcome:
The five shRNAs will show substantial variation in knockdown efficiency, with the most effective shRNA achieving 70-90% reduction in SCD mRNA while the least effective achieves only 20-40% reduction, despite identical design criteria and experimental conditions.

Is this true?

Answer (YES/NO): YES